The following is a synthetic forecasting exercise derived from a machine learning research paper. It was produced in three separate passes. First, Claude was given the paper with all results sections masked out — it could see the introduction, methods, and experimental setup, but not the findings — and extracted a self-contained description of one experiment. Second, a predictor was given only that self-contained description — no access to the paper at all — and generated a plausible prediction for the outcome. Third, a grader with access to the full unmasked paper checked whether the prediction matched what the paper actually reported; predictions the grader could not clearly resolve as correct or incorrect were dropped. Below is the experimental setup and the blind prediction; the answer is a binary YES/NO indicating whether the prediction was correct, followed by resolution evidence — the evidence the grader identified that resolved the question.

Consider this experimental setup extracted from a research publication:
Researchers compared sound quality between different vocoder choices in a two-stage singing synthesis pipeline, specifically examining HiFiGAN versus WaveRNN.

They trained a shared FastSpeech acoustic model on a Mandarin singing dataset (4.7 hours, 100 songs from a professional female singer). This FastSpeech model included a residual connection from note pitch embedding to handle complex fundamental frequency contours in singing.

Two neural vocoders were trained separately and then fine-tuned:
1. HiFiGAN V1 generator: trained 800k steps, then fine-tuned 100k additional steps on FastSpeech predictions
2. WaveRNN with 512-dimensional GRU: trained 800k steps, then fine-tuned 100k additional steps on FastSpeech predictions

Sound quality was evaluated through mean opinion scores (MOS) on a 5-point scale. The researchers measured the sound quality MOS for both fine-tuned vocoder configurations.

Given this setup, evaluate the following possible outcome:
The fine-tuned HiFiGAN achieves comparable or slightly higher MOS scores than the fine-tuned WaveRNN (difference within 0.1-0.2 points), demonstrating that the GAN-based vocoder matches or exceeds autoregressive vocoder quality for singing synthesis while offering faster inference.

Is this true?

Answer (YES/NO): NO